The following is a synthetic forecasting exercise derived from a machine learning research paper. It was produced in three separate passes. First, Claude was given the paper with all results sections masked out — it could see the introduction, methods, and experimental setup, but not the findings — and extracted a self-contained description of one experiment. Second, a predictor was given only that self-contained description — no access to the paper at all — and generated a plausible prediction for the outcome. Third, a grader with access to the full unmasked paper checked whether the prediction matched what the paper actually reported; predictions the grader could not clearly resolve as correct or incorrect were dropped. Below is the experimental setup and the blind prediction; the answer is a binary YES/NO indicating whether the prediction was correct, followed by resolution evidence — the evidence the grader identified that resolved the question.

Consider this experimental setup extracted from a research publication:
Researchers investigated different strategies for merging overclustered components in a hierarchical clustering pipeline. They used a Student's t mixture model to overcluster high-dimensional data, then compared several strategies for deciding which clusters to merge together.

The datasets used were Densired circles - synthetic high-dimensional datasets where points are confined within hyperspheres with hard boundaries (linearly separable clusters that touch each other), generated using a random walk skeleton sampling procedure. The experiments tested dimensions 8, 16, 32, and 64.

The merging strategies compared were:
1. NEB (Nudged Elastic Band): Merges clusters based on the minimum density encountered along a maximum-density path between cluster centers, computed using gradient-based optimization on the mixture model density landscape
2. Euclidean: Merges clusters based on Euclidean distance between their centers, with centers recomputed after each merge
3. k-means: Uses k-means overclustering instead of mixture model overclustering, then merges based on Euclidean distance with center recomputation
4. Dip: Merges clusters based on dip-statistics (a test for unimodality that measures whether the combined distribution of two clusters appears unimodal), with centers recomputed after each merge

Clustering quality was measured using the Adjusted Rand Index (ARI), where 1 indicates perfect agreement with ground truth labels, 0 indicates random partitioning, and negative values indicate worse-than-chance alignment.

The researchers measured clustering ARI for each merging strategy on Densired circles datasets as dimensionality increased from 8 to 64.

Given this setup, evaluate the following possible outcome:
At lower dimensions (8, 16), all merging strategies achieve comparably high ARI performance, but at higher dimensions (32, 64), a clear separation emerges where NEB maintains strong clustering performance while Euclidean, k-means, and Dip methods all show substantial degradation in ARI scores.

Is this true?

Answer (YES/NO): NO